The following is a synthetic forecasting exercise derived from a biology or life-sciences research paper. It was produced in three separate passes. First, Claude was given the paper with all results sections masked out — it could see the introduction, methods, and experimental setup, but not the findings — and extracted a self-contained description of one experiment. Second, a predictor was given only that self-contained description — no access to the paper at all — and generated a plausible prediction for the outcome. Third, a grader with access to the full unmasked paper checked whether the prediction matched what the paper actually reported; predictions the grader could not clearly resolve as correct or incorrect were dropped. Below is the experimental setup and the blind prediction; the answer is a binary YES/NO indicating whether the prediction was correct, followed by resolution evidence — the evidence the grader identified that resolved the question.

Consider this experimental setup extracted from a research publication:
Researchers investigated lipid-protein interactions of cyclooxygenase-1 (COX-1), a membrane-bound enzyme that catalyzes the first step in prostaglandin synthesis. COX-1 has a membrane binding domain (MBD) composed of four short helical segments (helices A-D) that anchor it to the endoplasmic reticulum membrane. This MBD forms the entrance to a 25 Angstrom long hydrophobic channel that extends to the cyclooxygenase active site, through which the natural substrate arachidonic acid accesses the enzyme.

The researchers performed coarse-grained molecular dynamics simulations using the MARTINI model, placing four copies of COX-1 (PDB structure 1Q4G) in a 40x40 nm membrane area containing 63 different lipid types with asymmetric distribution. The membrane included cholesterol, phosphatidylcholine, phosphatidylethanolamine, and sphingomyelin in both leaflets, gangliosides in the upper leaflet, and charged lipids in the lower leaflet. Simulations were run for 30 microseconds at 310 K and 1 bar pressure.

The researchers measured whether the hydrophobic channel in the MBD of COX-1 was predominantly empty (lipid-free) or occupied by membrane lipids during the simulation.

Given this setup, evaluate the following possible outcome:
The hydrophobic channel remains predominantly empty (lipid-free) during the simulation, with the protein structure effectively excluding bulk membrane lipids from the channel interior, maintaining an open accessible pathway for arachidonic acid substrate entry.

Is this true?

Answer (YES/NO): NO